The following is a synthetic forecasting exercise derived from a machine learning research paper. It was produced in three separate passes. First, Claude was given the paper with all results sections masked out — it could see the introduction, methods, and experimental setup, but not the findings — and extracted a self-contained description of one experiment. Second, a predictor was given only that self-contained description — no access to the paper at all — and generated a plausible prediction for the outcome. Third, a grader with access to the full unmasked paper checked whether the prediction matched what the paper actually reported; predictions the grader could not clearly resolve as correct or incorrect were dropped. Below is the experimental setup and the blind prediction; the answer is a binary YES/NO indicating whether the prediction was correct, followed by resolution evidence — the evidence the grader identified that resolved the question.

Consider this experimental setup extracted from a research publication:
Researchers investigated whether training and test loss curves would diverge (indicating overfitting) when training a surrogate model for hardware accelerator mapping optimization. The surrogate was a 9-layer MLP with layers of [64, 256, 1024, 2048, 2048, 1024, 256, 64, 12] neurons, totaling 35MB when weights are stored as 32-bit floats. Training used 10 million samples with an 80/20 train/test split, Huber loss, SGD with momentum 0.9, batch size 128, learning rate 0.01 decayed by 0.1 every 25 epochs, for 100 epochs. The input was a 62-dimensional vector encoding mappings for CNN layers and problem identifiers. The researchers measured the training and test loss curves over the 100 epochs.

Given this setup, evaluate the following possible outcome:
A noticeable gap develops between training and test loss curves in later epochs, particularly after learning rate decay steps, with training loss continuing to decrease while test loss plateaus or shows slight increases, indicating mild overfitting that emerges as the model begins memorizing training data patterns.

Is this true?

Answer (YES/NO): NO